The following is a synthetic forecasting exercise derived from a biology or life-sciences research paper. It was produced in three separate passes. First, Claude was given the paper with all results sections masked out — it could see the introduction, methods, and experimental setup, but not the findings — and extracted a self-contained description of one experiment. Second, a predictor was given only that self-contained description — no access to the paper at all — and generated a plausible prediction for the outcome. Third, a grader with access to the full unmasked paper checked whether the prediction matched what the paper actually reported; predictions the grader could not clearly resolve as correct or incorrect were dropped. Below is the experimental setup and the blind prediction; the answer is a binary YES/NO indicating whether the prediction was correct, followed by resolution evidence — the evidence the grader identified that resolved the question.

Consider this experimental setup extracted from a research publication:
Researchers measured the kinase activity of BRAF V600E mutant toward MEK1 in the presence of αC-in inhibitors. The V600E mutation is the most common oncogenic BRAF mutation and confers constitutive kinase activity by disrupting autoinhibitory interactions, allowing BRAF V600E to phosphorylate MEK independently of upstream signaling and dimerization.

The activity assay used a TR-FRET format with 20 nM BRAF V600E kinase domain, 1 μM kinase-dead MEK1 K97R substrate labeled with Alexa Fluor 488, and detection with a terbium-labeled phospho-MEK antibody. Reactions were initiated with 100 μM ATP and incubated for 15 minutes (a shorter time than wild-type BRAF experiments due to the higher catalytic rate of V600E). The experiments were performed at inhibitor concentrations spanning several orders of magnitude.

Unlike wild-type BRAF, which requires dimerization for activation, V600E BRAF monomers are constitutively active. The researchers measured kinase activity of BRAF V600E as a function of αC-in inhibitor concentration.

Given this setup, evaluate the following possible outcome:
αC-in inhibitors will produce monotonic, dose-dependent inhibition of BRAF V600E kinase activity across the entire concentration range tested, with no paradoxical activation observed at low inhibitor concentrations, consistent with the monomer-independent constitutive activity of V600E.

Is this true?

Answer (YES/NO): NO